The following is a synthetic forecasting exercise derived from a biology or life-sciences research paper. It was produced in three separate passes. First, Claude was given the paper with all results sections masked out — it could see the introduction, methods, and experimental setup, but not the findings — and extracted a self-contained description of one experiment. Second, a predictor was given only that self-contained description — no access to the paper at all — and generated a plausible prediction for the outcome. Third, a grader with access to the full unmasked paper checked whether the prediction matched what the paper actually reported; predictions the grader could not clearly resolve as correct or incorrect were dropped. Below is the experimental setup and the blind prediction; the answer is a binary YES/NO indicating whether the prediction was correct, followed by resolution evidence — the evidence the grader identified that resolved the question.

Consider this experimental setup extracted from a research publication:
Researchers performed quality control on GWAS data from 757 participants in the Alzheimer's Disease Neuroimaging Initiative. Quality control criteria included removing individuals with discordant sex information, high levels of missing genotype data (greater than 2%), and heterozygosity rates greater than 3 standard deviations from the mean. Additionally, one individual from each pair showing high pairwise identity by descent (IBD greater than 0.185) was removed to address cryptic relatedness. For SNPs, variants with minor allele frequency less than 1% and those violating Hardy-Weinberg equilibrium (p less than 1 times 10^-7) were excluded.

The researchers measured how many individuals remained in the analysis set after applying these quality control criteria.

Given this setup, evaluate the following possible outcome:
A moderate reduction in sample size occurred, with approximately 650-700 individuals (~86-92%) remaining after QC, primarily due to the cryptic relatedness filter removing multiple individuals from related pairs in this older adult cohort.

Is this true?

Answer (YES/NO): YES